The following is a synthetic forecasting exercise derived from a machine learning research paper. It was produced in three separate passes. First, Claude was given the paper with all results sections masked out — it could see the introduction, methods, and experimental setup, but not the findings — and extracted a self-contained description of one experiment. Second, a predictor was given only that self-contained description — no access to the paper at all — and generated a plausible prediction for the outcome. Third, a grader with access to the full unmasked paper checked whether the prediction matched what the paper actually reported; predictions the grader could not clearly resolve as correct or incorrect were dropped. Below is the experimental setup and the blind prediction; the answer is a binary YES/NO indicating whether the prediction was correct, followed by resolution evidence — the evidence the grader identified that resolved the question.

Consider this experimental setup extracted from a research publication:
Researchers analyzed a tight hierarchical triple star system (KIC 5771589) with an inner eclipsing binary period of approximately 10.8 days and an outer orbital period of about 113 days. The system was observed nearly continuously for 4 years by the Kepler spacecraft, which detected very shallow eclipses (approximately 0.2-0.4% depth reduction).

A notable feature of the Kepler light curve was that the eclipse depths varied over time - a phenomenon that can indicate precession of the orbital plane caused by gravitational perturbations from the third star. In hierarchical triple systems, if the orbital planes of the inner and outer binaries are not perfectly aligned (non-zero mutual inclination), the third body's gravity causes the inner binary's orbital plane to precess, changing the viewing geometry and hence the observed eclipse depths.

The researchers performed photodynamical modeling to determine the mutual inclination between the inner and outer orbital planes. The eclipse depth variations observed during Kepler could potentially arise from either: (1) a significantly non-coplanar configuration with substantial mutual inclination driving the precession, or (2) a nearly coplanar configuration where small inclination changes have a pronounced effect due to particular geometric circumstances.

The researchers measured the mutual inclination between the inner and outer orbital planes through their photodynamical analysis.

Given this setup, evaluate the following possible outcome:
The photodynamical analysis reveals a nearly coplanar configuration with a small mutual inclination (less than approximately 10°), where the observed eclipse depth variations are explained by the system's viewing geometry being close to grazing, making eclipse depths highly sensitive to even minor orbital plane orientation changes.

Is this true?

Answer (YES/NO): YES